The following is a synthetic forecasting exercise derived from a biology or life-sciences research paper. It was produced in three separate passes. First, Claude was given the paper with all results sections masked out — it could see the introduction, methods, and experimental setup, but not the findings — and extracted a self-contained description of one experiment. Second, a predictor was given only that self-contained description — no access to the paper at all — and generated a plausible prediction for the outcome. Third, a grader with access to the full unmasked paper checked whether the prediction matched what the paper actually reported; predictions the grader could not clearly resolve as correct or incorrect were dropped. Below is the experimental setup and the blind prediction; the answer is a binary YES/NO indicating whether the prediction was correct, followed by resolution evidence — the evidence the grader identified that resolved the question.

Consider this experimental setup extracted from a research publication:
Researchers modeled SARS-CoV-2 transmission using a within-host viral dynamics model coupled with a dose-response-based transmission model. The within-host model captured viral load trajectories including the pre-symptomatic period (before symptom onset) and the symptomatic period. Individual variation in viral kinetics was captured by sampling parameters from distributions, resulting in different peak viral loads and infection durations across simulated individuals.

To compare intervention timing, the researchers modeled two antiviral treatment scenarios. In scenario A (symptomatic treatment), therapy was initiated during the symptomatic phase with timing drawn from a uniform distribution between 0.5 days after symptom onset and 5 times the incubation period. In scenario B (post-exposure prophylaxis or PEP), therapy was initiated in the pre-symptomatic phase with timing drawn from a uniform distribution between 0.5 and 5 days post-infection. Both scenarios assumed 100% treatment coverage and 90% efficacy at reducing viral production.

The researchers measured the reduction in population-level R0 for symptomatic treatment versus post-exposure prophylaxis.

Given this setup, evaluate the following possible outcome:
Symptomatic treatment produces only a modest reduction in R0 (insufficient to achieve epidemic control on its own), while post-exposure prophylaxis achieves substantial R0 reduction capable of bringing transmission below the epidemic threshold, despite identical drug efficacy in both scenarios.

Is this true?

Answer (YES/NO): NO